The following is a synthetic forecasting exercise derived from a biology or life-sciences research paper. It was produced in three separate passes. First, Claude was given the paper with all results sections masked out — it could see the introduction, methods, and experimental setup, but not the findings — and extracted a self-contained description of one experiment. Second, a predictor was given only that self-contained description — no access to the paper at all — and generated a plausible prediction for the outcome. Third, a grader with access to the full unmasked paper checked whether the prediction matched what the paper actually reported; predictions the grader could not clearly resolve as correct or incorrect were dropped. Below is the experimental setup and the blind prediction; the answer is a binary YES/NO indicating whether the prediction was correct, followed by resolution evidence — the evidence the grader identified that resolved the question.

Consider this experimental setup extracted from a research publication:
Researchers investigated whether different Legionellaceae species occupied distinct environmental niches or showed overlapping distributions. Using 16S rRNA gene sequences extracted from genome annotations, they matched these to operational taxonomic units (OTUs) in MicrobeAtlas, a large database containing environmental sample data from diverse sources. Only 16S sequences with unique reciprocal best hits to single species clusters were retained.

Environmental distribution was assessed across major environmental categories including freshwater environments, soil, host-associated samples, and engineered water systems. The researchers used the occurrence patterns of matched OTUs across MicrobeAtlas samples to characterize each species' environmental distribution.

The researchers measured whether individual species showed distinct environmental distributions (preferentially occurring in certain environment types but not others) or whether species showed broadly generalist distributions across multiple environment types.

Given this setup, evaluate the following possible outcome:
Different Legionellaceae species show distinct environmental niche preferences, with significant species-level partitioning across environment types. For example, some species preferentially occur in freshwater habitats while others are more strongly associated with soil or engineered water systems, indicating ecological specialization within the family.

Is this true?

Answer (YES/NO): NO